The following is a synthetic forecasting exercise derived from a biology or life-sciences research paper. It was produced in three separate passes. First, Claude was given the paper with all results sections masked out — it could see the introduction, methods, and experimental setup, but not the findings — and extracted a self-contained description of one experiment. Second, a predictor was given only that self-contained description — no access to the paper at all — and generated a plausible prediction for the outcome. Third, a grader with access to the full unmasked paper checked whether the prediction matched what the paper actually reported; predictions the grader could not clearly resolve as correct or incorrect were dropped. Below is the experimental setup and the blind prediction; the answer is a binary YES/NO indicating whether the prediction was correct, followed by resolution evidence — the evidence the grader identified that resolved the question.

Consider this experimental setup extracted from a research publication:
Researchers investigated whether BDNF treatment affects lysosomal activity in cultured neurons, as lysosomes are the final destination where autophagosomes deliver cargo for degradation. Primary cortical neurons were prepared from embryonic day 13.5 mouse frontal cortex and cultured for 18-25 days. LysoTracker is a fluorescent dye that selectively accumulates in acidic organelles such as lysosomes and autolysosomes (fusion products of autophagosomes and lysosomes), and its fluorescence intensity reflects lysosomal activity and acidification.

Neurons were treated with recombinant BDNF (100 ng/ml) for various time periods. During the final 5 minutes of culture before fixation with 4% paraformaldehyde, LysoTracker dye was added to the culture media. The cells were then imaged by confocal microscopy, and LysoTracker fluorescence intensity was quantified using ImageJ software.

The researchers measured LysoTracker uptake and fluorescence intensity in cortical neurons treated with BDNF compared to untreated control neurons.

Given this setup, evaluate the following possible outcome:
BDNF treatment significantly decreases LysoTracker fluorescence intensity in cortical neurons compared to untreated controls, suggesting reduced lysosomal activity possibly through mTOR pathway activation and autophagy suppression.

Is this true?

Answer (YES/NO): NO